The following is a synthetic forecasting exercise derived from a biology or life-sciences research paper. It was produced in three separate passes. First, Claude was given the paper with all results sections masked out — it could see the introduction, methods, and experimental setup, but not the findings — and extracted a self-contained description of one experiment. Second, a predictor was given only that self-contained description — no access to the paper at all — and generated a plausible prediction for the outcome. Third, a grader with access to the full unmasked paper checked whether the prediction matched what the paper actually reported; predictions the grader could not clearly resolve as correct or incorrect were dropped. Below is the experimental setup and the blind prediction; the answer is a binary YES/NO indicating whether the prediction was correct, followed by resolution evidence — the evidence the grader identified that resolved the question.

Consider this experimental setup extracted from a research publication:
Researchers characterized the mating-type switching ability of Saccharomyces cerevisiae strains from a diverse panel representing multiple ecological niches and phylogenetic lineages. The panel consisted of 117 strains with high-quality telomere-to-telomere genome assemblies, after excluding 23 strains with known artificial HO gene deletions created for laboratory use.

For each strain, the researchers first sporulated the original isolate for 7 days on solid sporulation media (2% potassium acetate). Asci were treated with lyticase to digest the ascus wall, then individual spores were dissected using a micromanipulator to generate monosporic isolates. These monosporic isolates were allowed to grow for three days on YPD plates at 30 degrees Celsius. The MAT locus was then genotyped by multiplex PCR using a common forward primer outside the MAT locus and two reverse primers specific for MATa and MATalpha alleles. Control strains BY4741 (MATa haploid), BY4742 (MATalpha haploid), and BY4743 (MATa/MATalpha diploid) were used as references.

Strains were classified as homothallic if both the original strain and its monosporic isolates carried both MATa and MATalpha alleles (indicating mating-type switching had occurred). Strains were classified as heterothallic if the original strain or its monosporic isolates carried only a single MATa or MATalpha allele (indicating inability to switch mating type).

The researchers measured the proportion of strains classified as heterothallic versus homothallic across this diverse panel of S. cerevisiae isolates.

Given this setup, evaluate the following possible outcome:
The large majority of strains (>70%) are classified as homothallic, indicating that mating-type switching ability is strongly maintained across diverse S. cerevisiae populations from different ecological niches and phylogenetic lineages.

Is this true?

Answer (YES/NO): NO